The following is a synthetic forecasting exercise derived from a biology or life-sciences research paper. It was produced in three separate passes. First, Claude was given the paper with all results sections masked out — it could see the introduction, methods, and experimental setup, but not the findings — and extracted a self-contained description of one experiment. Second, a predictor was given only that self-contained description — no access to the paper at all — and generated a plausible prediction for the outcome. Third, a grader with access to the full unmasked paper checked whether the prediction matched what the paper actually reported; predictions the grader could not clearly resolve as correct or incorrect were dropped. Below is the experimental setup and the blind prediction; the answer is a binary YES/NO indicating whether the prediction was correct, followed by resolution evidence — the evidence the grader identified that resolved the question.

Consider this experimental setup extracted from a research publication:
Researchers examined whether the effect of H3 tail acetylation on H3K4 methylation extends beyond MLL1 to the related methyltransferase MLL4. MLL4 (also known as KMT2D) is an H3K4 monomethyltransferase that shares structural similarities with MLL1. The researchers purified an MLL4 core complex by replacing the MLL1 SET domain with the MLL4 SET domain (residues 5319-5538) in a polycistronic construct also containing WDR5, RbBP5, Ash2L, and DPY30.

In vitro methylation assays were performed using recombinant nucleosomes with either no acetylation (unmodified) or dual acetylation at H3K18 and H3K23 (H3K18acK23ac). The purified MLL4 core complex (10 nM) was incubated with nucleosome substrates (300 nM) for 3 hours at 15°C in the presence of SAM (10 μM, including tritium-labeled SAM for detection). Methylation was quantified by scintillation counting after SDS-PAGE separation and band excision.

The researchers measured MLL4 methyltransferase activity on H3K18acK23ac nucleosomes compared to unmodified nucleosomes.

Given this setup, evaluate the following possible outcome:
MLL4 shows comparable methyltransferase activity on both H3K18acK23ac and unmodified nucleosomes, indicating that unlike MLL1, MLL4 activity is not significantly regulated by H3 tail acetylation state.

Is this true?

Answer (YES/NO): NO